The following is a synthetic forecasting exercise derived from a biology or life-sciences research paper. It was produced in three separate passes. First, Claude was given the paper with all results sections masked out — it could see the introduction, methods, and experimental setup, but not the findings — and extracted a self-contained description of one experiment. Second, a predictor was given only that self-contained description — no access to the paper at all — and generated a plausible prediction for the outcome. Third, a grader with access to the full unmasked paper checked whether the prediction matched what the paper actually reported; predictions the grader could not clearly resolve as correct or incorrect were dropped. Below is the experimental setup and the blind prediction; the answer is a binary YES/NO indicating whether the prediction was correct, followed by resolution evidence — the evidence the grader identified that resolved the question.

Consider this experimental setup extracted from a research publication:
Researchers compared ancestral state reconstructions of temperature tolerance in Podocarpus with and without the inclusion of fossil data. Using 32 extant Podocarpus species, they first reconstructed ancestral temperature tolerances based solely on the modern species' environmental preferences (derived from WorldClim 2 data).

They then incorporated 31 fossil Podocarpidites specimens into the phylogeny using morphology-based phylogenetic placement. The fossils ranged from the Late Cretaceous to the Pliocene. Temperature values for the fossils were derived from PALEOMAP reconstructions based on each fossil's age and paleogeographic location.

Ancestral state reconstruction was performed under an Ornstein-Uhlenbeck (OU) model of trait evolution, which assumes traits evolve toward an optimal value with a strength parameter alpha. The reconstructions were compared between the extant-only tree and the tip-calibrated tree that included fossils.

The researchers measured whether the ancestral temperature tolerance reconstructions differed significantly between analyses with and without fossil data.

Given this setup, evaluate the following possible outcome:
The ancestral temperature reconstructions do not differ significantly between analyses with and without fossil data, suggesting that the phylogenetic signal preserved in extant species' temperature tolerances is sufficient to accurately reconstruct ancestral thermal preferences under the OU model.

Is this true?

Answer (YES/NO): NO